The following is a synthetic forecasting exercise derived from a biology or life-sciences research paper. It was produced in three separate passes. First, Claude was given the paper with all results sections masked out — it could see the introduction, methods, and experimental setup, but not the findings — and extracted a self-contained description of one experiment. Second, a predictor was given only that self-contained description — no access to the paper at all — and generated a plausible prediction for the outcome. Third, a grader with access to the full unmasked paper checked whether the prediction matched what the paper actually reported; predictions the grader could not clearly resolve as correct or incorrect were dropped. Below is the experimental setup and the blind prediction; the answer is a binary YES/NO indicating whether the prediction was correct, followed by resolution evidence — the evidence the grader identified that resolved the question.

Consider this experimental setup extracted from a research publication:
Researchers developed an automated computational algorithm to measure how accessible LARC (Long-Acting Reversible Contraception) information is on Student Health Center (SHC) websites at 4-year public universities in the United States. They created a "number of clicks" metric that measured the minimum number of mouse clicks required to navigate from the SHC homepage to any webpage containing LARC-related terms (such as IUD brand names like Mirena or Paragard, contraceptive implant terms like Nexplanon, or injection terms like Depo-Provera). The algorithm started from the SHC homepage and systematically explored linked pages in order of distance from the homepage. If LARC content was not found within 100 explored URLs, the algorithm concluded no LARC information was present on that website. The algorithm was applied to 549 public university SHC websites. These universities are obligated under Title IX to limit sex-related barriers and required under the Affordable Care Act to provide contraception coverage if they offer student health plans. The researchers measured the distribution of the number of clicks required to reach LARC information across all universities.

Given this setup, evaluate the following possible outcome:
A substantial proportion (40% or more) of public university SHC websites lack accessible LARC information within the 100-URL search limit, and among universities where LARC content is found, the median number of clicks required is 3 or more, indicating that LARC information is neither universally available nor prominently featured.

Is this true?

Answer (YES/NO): NO